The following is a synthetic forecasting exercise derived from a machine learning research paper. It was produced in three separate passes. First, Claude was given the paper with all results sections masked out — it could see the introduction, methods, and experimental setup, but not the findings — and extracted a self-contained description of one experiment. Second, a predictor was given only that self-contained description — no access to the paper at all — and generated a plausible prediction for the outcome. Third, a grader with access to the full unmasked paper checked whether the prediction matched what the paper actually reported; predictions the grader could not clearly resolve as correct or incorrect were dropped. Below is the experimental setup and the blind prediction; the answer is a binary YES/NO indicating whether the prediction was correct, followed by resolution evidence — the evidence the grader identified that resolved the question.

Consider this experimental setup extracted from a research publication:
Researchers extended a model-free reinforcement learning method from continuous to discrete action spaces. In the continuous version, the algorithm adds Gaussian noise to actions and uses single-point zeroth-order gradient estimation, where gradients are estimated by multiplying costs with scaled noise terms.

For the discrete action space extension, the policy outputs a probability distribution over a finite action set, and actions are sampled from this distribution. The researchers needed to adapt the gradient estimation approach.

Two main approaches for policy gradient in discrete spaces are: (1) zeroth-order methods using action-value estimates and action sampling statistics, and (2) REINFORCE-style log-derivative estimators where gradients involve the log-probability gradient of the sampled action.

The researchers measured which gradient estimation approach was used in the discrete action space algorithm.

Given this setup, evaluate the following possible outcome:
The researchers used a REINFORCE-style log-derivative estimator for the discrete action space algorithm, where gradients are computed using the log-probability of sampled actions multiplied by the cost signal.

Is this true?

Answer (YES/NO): YES